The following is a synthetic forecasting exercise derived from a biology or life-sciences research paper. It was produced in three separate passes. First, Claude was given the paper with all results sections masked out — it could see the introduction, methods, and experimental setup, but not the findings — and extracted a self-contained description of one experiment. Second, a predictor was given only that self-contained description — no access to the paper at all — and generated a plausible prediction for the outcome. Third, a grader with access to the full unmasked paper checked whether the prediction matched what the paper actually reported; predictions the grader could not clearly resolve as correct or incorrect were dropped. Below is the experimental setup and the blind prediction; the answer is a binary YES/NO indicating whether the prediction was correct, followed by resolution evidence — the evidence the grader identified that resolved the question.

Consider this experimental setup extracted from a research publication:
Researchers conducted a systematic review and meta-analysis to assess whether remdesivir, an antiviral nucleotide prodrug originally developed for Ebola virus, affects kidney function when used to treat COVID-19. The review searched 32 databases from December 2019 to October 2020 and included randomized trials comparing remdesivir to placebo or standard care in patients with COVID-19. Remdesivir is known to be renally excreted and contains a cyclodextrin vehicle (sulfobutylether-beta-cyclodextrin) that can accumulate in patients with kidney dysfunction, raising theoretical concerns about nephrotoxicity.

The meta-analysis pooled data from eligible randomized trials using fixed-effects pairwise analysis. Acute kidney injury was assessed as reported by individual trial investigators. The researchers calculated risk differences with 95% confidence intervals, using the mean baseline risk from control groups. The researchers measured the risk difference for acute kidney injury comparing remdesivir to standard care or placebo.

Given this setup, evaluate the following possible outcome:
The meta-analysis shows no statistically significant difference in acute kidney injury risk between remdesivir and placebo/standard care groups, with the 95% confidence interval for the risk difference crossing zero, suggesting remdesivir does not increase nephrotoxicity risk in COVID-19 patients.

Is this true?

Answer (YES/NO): YES